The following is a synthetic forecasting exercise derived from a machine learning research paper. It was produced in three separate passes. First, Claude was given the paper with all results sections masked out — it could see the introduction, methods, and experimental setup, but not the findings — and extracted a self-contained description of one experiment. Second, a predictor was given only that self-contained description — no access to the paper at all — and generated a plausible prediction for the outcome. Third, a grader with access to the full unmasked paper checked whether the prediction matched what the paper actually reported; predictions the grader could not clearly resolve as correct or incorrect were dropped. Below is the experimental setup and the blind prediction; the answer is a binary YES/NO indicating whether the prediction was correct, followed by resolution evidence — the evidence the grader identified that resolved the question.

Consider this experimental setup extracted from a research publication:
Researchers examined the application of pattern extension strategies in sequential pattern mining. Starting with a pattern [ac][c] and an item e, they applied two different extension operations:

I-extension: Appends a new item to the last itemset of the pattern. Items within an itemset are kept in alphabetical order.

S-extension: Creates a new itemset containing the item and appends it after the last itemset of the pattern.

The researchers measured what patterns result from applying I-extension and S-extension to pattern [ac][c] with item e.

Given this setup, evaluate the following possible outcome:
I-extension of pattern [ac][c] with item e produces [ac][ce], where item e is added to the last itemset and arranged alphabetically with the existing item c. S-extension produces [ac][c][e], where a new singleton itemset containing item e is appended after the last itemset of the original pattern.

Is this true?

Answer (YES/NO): YES